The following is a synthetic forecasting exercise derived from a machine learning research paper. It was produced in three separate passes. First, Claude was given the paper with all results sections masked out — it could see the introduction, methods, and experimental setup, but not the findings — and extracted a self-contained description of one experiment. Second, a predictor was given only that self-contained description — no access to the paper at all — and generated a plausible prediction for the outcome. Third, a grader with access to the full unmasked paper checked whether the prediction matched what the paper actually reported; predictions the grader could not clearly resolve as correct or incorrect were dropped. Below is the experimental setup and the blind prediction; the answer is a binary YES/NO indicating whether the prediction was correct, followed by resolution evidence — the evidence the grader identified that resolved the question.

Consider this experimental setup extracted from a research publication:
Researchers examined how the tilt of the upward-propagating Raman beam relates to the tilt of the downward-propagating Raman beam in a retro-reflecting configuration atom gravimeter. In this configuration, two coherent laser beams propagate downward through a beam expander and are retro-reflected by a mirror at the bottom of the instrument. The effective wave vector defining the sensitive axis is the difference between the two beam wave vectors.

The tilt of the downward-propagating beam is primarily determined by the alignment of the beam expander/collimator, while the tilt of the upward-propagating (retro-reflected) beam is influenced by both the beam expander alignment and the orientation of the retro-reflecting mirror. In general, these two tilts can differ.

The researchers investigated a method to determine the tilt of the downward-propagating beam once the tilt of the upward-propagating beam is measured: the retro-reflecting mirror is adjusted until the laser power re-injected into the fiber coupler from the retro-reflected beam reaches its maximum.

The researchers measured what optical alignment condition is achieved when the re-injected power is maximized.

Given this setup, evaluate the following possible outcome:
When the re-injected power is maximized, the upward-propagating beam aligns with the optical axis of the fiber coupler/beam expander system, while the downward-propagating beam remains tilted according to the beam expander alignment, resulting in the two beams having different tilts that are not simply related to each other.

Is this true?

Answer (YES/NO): NO